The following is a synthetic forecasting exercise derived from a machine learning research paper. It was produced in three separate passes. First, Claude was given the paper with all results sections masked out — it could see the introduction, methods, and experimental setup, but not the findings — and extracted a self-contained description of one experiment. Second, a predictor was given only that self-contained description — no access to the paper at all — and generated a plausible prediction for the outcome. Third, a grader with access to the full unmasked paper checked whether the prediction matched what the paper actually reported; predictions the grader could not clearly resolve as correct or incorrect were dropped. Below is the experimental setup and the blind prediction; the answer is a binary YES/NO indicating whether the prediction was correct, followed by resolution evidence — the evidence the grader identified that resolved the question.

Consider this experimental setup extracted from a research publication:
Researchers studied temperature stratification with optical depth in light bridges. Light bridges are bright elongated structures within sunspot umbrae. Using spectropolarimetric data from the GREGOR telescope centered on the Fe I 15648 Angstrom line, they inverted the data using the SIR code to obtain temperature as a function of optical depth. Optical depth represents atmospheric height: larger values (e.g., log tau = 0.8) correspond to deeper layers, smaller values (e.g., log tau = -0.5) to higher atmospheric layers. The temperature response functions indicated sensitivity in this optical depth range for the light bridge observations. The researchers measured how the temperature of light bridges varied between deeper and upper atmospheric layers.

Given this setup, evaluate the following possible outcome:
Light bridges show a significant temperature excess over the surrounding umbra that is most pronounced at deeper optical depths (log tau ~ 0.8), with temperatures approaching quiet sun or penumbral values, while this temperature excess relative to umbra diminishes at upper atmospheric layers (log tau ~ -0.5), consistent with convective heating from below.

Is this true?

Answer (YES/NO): YES